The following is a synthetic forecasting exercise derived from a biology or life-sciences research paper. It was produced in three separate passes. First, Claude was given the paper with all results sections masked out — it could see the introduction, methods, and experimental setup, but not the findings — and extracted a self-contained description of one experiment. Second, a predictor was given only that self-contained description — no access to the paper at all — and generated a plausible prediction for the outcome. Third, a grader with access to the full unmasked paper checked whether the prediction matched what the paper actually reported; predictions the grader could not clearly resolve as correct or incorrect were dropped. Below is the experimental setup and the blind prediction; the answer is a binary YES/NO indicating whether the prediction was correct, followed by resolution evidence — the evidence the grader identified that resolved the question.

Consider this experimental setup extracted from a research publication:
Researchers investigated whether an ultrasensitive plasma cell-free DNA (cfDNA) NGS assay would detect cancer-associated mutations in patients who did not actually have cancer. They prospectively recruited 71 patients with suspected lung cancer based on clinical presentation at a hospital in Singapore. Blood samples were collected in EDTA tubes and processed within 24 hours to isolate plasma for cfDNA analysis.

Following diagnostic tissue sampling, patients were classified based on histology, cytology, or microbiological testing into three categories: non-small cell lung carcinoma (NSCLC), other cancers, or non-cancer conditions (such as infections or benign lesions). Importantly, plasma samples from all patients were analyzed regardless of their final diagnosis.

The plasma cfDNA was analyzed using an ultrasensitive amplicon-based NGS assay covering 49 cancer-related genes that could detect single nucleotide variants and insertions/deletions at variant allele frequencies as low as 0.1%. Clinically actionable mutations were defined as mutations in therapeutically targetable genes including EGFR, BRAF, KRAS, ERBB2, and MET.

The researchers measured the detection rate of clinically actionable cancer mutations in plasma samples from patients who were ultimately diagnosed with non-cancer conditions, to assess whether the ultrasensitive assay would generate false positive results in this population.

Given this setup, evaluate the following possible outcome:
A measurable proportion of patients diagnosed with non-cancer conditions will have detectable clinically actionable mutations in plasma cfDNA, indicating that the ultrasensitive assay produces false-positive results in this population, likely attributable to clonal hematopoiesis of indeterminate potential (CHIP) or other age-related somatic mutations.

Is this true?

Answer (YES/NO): NO